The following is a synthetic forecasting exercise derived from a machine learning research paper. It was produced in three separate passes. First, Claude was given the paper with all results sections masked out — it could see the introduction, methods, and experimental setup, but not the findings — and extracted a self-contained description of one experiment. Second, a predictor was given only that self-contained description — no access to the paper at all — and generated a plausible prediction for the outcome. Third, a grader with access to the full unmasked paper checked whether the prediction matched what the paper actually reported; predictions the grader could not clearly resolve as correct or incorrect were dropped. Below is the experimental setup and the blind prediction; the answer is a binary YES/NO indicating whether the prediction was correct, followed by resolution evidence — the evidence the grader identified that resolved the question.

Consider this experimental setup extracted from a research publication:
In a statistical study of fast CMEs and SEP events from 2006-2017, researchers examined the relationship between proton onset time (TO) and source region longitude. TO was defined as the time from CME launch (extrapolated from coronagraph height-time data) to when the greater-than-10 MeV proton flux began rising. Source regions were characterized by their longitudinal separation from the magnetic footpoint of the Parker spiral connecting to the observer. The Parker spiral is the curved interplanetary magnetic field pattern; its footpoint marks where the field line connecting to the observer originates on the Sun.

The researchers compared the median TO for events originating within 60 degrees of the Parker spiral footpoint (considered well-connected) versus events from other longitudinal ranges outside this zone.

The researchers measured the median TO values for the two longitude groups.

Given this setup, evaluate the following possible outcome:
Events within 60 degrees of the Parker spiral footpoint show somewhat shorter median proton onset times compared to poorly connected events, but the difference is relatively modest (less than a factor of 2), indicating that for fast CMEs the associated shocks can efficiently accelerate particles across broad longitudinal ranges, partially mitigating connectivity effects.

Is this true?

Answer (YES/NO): NO